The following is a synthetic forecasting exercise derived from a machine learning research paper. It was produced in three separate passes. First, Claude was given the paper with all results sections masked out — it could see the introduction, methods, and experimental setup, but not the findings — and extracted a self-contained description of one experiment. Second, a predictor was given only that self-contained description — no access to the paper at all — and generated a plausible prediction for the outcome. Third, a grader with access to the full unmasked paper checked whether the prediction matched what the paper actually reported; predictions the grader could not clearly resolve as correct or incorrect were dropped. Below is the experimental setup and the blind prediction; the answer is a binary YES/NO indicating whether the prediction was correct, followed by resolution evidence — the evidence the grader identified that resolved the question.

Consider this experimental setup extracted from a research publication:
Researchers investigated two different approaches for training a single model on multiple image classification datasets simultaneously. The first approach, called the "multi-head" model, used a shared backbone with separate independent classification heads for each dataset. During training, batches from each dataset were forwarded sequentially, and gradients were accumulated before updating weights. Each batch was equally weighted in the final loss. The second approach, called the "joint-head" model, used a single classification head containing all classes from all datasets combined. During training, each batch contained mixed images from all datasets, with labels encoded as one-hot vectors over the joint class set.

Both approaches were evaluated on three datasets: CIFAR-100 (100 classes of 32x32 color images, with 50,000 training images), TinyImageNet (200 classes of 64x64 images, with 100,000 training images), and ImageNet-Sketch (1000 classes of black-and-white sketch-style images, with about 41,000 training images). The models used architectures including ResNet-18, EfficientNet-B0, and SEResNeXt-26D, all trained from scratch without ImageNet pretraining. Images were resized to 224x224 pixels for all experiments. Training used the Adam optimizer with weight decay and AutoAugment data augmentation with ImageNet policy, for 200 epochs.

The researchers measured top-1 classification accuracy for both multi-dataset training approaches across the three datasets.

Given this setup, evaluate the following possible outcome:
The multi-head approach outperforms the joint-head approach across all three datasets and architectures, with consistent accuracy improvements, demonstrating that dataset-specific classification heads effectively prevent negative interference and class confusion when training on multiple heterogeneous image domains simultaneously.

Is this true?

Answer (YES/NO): NO